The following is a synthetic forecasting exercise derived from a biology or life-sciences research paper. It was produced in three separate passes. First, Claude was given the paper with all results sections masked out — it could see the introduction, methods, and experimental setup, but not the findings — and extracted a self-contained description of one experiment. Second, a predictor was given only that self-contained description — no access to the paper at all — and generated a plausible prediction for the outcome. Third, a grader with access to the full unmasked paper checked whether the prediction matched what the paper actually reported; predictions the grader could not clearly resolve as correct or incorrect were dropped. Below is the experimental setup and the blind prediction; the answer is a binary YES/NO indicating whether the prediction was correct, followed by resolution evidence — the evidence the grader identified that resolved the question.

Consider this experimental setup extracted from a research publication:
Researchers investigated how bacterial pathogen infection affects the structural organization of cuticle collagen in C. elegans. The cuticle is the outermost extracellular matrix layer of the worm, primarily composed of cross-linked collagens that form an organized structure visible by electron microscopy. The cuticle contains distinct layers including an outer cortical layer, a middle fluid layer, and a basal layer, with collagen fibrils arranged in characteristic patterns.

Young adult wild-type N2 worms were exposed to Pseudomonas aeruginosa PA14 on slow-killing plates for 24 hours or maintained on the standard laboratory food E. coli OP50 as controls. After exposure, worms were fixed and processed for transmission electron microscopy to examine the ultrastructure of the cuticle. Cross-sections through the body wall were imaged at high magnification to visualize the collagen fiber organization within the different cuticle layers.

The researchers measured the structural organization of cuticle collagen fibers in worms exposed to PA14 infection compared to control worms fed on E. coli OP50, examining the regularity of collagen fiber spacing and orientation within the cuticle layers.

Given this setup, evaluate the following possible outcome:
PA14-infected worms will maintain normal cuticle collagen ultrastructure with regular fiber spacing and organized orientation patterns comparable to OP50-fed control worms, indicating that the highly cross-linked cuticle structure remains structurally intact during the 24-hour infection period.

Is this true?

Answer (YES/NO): NO